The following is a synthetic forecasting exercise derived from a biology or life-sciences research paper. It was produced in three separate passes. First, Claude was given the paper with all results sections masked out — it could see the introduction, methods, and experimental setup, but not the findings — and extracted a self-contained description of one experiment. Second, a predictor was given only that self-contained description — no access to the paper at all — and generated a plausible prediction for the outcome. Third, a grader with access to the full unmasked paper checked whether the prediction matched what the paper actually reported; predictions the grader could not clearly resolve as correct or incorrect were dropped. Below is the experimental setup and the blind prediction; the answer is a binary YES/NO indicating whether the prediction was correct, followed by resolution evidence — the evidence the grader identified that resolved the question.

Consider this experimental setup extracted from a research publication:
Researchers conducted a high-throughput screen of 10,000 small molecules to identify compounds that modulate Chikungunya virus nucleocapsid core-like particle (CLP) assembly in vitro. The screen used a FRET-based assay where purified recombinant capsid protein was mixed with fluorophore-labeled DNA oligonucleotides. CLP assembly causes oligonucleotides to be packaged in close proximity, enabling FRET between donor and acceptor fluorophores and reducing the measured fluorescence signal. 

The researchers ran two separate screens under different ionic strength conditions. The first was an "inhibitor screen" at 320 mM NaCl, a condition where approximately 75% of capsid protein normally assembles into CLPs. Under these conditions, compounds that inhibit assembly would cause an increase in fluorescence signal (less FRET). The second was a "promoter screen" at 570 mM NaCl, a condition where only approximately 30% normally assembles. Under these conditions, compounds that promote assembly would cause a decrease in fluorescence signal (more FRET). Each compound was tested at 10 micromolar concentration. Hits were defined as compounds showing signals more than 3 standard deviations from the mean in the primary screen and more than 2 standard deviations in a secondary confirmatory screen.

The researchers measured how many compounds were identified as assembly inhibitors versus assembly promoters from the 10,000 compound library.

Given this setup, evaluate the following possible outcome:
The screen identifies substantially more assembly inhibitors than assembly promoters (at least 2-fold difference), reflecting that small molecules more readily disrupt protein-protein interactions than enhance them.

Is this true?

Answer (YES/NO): NO